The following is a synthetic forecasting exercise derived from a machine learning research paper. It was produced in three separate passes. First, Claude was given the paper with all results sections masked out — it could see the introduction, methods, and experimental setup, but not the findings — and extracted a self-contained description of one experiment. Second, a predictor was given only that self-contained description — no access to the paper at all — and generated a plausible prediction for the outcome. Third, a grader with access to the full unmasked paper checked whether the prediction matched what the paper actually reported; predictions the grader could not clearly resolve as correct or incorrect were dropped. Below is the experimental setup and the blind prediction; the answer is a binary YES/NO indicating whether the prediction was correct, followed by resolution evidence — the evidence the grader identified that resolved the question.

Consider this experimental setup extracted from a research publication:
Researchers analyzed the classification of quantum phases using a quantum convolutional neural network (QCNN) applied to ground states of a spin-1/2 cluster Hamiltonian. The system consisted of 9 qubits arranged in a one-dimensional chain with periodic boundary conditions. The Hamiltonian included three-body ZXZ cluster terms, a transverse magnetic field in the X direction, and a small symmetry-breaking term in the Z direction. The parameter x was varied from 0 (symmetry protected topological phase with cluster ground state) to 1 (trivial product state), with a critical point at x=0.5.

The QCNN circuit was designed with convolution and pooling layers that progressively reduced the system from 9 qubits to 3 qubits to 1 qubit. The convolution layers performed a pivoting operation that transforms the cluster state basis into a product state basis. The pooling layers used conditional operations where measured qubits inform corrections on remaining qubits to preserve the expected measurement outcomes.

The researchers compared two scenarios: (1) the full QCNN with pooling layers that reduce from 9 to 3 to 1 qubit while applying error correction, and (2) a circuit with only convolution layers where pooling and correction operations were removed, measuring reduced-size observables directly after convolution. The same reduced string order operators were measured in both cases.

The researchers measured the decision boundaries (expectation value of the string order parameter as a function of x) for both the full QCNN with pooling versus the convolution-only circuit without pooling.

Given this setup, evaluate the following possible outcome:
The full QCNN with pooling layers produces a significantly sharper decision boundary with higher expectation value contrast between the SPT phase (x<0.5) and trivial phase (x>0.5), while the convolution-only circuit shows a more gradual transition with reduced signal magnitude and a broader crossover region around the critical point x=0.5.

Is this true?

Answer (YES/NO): YES